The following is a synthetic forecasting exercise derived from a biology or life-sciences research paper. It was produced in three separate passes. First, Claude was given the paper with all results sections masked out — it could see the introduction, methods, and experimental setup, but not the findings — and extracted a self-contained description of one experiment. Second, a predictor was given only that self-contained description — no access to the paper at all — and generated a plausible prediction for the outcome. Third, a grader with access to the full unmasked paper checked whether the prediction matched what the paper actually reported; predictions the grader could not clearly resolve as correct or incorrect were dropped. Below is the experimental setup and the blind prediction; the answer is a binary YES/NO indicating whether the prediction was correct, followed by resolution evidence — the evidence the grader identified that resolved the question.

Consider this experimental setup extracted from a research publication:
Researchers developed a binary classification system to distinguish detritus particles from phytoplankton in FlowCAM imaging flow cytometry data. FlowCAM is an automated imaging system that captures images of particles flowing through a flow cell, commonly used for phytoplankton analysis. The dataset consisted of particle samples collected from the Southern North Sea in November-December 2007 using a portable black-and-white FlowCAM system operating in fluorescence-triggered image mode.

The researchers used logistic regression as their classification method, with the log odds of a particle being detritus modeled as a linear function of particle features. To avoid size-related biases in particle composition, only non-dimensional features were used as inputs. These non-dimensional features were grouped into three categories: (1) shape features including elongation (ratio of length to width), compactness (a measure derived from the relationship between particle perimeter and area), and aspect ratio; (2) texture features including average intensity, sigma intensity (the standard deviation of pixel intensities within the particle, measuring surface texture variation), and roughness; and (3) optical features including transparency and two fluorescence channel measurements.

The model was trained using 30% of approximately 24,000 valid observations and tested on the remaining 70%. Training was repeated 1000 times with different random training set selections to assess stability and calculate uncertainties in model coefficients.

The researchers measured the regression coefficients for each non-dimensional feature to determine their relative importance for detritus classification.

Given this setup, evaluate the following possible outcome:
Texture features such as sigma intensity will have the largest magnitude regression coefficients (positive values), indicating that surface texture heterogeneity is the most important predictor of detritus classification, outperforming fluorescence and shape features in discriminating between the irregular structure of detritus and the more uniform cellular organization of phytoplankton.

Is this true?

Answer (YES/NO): NO